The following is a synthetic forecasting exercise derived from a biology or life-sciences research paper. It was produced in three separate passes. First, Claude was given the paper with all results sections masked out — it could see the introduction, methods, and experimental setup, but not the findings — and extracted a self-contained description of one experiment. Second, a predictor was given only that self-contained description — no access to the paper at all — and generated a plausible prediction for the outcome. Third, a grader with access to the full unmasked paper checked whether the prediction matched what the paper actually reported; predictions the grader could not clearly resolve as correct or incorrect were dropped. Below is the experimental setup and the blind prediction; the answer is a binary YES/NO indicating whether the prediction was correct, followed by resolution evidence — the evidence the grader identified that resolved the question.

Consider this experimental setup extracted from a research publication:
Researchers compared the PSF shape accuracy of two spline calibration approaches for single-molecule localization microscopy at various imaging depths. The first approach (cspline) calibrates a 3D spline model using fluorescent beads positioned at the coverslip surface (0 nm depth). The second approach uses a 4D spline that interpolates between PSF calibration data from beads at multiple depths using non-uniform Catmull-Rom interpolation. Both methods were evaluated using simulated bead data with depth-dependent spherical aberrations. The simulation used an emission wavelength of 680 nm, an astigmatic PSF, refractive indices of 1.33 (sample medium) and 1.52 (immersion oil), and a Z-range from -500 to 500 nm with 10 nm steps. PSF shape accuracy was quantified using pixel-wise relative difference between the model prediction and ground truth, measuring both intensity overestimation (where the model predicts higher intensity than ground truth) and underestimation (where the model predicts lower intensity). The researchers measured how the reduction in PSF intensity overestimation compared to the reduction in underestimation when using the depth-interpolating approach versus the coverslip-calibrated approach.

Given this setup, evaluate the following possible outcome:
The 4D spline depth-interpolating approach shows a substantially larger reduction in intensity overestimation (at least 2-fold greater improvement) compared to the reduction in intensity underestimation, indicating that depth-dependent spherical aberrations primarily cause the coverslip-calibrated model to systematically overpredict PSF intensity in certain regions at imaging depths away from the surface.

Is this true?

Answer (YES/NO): YES